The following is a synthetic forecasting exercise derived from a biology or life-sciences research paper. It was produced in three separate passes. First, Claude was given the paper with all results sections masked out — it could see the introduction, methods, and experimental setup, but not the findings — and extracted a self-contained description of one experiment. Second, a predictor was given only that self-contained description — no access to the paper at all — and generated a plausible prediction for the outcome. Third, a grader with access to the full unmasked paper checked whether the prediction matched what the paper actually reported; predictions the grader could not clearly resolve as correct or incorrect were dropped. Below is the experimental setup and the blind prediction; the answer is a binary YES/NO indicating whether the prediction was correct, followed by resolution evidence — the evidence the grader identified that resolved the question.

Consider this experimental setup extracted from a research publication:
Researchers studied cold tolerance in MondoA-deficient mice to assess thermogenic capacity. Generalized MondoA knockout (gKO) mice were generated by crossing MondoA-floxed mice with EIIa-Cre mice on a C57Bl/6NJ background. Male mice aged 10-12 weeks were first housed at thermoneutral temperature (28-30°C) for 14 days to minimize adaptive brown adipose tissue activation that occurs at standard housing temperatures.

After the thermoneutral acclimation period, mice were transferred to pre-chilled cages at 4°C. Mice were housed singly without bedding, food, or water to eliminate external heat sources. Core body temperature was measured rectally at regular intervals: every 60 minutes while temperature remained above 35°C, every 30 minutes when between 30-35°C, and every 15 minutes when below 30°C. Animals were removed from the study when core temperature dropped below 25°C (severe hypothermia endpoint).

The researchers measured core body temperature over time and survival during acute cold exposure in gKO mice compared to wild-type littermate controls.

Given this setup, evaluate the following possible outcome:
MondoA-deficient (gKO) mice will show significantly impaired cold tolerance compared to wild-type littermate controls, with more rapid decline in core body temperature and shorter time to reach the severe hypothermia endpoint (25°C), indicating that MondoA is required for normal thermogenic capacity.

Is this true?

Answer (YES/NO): NO